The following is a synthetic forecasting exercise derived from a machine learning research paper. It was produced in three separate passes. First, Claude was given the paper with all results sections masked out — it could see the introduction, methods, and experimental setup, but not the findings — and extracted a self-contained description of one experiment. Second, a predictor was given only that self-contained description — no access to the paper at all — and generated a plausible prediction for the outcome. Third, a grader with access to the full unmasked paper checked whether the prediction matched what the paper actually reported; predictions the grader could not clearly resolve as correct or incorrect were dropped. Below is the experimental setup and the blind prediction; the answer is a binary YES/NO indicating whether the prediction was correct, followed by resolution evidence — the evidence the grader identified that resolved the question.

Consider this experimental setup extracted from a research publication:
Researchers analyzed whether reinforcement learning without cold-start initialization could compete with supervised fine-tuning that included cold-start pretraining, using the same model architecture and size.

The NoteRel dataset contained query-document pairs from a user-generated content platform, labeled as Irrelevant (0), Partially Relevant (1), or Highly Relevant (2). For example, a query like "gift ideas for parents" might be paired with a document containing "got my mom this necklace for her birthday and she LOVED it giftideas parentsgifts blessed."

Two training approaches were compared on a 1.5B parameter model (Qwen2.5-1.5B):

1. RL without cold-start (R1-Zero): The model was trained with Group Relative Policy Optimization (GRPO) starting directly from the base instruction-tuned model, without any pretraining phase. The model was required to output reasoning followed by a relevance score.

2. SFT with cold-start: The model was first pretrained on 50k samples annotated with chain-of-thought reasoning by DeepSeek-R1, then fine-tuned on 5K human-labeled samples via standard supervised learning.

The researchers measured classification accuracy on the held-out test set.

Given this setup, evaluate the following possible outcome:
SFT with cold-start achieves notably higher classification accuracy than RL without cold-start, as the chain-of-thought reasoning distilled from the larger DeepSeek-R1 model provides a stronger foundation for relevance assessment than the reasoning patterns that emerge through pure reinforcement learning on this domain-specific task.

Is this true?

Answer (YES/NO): YES